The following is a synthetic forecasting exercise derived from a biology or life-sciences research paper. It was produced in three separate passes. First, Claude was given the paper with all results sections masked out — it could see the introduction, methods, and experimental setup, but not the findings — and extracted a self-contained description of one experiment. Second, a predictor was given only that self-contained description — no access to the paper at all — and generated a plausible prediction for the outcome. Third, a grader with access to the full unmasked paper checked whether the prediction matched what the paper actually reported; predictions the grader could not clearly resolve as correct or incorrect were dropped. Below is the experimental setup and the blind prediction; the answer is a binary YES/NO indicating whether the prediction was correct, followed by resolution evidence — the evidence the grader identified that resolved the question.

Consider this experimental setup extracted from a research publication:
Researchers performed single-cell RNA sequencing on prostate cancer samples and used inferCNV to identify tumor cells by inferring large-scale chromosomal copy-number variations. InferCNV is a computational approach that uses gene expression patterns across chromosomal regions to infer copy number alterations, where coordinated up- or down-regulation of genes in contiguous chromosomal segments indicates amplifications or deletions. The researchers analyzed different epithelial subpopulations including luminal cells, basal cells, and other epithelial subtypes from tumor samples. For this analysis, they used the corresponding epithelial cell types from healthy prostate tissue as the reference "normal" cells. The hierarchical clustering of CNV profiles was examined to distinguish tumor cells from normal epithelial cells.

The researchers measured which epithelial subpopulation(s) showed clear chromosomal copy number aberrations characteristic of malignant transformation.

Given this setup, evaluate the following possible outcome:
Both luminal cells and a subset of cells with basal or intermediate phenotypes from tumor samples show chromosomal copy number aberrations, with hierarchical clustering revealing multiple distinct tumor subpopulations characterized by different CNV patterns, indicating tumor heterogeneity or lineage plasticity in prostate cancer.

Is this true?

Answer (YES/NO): NO